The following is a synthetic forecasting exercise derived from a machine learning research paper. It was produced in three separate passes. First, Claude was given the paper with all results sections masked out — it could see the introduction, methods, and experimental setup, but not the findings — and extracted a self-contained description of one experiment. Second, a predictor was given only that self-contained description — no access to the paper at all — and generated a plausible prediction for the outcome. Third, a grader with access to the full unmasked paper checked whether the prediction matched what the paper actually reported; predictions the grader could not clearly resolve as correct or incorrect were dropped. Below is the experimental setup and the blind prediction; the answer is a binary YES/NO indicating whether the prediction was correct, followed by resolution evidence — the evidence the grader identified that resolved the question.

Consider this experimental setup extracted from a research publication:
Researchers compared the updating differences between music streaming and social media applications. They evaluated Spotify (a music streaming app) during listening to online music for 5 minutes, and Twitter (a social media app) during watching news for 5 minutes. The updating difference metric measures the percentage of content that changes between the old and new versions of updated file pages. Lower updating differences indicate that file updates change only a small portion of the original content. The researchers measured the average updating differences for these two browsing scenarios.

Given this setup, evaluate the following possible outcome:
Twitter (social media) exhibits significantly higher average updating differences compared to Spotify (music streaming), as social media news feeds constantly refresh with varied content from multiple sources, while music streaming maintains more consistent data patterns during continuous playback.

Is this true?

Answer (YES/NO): YES